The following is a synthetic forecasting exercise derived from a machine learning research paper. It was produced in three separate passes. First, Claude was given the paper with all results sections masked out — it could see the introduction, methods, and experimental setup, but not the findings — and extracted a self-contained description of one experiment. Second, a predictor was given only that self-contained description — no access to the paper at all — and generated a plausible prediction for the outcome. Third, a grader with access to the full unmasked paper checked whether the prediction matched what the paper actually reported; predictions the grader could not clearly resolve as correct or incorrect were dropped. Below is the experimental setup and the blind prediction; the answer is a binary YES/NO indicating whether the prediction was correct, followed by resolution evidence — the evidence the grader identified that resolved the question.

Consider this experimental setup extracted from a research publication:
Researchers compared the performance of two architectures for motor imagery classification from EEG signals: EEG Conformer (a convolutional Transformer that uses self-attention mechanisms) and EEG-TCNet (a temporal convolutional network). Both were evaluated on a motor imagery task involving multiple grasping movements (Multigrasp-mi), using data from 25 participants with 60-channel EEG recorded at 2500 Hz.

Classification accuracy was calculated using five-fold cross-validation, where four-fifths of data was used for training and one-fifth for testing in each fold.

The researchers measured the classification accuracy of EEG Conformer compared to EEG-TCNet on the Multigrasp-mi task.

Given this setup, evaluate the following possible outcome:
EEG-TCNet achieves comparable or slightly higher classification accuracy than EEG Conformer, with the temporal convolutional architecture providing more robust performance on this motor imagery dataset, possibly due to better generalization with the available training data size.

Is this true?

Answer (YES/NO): YES